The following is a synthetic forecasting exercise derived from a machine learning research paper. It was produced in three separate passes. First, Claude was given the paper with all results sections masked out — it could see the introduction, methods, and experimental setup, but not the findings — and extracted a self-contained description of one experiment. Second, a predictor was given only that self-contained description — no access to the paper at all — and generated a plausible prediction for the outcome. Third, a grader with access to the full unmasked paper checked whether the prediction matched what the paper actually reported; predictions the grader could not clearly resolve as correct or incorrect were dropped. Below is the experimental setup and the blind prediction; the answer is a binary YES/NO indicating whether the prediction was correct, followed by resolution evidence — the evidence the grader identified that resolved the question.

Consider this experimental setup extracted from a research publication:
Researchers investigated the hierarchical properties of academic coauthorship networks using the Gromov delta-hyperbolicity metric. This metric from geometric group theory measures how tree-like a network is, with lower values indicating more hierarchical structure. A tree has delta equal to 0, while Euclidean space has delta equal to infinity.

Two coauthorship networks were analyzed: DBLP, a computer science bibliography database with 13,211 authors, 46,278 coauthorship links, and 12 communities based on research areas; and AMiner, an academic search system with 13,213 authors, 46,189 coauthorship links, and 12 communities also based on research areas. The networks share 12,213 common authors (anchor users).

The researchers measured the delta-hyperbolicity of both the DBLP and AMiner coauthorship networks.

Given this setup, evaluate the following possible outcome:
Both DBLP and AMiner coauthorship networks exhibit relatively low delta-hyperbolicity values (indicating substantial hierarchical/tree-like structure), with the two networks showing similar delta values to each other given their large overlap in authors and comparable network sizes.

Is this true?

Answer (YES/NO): YES